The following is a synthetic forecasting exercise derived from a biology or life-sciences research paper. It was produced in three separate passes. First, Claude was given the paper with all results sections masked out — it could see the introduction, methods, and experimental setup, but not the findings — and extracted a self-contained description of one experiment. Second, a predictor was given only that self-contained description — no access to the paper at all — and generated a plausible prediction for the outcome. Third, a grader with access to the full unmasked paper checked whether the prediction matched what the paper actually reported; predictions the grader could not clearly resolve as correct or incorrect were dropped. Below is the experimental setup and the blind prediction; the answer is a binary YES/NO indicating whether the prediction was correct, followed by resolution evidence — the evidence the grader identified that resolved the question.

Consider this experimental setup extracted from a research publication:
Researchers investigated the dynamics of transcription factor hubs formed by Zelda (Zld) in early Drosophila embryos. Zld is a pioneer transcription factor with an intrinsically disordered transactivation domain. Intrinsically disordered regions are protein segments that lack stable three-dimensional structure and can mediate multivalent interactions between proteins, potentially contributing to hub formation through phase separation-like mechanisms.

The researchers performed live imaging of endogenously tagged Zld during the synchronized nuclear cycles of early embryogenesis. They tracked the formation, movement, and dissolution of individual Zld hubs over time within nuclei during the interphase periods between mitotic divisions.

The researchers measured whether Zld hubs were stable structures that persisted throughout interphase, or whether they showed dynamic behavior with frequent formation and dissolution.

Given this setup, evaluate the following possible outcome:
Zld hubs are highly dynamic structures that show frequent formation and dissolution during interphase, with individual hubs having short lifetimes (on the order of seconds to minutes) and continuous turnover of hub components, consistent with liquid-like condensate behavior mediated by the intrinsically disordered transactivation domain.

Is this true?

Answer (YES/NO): NO